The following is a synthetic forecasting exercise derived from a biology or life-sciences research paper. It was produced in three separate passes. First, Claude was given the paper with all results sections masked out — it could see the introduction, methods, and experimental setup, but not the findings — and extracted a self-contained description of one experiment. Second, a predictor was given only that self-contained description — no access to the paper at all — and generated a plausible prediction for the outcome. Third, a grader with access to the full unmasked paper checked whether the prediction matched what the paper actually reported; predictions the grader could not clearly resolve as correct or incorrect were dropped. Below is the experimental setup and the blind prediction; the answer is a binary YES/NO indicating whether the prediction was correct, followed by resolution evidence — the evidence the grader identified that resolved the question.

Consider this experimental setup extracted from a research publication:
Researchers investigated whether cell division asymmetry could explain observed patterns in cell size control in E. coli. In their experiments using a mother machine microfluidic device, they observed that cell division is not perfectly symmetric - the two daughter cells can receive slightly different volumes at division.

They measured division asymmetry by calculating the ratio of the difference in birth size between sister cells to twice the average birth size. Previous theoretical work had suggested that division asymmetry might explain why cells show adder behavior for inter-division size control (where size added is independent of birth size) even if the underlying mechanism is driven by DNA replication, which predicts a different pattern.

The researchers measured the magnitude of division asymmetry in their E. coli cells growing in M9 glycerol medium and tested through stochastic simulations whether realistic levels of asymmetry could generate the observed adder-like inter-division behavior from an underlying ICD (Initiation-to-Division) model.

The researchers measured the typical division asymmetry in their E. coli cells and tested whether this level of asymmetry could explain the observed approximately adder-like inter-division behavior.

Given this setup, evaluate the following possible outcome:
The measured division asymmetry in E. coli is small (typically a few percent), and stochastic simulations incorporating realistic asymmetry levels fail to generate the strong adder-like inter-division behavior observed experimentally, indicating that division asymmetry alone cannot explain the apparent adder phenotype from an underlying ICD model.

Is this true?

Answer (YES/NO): NO